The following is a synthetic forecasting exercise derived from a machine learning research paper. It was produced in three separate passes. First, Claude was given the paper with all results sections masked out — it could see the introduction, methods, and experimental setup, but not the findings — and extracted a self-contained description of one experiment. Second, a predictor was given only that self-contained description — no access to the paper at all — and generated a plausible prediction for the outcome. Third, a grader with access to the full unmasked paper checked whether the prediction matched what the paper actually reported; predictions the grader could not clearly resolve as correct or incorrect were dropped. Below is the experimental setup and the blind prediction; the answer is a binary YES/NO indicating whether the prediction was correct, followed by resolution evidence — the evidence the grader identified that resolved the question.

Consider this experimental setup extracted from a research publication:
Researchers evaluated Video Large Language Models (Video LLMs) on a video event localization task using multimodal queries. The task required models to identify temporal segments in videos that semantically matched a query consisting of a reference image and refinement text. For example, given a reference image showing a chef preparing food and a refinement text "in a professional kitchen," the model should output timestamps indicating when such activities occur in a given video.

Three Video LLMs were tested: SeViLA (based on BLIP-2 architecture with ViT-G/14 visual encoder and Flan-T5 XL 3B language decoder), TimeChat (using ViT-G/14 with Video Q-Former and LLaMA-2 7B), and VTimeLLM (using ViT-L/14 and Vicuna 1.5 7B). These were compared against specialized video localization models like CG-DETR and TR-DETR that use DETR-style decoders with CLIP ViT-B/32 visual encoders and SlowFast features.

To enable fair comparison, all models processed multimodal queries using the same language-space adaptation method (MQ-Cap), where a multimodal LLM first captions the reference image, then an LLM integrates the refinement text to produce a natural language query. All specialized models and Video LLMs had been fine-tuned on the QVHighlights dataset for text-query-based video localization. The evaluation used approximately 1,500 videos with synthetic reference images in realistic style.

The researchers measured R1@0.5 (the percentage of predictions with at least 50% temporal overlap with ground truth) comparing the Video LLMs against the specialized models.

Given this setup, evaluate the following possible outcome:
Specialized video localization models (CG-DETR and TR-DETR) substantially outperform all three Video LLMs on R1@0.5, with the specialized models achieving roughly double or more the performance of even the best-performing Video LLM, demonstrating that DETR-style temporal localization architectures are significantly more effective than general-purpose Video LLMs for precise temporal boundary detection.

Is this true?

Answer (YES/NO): YES